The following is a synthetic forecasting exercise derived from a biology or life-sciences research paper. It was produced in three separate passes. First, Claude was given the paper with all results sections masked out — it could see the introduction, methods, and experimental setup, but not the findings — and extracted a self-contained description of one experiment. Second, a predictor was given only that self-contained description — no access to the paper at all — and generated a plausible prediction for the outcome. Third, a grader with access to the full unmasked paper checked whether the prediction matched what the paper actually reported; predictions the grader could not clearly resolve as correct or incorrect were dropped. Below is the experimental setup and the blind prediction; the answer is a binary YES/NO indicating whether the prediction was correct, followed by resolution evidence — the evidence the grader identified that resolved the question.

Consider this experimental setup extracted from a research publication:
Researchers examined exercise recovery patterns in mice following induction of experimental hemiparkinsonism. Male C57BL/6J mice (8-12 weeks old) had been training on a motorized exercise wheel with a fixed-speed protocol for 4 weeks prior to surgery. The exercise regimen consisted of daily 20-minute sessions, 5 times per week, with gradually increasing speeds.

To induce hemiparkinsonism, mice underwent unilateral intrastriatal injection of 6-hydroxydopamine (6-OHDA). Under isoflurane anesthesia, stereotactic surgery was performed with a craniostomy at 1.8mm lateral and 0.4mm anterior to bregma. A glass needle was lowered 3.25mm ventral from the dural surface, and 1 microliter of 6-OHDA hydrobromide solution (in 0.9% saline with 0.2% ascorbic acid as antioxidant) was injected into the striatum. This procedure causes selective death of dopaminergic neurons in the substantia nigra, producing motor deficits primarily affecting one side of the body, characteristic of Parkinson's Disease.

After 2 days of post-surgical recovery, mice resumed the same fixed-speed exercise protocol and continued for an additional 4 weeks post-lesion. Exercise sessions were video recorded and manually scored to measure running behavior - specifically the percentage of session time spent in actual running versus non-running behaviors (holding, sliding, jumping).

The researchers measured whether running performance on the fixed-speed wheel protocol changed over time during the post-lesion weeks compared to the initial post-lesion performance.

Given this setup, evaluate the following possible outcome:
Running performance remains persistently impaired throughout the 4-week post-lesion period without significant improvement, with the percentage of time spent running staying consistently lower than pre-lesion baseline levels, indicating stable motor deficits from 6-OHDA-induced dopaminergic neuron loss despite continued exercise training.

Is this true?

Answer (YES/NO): NO